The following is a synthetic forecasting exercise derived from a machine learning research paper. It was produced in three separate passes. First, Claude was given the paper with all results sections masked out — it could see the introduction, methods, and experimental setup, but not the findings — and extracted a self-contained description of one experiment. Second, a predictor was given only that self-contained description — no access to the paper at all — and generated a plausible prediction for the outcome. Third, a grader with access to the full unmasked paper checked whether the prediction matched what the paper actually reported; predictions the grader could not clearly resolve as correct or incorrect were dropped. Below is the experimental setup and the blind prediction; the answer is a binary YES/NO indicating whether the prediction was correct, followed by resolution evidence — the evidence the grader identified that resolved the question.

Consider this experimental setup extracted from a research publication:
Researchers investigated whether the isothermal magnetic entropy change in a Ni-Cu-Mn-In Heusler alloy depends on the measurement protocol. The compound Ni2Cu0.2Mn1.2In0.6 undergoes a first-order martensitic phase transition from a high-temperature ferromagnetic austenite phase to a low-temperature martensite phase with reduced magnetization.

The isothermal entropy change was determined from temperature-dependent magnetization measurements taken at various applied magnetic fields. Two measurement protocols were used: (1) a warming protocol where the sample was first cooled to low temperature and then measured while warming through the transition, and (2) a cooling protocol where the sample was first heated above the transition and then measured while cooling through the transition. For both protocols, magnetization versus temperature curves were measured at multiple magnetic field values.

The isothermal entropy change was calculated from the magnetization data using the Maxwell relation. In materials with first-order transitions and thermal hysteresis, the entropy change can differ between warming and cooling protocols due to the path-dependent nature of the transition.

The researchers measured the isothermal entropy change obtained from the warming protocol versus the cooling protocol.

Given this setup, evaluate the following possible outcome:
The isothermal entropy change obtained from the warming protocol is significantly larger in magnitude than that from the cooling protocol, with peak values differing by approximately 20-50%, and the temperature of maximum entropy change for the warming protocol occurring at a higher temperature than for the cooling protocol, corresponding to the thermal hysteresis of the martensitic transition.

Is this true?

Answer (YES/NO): NO